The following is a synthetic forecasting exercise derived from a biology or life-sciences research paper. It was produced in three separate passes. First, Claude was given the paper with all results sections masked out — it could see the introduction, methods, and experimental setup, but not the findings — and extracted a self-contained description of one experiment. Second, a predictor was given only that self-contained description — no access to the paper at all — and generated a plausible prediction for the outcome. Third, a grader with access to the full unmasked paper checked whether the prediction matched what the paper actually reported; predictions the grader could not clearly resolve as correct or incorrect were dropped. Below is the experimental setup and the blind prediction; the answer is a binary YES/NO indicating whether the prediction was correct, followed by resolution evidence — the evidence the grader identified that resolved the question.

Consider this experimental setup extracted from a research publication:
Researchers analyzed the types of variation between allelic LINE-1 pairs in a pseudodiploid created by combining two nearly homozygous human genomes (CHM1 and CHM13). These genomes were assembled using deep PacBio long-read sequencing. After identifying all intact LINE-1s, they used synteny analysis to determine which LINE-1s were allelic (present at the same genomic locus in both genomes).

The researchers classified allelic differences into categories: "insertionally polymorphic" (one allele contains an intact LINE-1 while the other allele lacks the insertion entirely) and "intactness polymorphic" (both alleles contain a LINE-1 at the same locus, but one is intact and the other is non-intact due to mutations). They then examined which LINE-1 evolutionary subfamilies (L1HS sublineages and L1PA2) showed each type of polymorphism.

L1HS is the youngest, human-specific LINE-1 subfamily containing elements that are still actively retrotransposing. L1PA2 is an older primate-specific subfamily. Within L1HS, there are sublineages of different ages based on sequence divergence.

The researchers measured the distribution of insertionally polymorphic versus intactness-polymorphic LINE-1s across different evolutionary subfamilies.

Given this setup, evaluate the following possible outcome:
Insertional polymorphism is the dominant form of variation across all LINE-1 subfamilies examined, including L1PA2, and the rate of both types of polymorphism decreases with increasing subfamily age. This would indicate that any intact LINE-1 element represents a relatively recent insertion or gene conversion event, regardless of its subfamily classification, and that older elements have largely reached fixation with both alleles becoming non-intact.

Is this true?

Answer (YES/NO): NO